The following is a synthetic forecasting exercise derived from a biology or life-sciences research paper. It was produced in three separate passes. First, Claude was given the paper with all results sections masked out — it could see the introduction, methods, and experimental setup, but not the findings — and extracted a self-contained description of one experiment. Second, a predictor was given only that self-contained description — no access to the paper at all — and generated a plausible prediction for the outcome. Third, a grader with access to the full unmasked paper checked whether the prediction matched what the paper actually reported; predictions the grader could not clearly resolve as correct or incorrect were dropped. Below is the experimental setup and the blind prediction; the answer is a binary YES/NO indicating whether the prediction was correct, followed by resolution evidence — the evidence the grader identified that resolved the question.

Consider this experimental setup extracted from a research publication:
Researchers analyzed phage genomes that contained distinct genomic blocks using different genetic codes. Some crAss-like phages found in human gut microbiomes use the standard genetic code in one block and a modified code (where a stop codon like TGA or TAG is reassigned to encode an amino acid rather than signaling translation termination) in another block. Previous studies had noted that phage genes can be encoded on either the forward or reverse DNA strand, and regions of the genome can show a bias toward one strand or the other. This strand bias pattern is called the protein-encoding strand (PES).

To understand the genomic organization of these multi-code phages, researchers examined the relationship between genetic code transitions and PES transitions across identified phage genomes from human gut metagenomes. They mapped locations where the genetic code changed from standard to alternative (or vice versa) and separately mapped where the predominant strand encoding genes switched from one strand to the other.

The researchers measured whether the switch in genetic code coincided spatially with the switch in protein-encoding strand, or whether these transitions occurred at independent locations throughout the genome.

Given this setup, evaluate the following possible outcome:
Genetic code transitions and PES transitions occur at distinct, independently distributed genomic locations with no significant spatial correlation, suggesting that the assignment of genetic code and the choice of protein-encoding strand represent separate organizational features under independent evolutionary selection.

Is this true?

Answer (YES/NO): NO